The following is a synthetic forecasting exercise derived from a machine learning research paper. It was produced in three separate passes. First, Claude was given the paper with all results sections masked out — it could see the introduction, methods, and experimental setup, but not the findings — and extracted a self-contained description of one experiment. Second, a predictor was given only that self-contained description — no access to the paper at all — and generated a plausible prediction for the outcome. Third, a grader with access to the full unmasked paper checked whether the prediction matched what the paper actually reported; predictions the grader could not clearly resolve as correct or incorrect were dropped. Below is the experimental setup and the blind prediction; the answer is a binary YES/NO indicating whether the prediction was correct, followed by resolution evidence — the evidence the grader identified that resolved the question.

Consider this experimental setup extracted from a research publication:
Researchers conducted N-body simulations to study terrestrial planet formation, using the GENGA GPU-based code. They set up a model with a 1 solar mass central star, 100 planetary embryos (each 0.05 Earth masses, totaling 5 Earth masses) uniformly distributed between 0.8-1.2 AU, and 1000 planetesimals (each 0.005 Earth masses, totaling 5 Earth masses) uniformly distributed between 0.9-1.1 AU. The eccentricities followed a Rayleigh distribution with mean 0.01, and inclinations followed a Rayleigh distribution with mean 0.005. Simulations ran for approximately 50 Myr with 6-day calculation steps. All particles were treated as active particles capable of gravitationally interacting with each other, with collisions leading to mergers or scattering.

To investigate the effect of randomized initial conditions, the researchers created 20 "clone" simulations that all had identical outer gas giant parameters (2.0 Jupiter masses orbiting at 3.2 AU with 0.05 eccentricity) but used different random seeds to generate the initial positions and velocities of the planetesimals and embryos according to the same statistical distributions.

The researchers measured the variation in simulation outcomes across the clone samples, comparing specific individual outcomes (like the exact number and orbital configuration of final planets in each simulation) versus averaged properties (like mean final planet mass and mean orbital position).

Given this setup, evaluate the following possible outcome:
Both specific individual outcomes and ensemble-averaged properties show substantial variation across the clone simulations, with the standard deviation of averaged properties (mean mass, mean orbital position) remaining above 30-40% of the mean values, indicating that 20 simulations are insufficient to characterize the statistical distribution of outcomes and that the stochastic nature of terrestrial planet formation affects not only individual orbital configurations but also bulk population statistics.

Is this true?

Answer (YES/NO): NO